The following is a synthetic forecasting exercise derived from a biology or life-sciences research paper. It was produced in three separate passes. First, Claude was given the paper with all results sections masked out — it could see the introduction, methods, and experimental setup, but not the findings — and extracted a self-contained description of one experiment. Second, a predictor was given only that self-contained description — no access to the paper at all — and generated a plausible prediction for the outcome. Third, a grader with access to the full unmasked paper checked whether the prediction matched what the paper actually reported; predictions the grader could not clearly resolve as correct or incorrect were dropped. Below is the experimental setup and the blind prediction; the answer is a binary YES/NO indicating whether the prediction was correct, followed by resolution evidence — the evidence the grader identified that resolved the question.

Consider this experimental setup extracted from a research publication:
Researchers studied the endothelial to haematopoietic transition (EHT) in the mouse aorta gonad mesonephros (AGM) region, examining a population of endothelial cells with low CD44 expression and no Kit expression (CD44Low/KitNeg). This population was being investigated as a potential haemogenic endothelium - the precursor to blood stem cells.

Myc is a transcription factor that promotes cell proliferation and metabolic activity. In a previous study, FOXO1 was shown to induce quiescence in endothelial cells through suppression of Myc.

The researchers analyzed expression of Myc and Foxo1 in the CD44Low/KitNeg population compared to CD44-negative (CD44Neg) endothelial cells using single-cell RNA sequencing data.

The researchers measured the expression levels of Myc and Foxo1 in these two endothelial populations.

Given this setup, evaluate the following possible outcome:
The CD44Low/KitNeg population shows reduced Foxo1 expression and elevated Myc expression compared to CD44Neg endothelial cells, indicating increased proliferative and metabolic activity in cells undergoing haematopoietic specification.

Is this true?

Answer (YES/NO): NO